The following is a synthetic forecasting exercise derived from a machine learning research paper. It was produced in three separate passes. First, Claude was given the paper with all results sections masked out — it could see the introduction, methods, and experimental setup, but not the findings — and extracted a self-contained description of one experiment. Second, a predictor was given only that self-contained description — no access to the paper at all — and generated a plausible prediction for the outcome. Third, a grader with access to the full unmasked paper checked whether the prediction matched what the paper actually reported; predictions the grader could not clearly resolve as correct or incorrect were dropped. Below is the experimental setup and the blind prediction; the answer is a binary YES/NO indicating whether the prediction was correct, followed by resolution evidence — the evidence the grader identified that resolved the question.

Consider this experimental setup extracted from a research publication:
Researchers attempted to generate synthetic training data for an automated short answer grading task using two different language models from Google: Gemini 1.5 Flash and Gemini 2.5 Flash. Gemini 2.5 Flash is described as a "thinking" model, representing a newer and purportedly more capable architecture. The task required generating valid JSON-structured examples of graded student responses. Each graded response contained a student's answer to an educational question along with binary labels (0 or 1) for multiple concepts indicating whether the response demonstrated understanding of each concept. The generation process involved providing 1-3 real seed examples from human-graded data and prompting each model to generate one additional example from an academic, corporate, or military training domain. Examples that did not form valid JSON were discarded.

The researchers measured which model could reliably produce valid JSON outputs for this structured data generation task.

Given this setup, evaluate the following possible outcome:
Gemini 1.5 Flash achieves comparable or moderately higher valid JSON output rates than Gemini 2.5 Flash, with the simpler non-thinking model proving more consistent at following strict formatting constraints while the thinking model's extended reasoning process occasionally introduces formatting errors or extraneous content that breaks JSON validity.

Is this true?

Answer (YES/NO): NO